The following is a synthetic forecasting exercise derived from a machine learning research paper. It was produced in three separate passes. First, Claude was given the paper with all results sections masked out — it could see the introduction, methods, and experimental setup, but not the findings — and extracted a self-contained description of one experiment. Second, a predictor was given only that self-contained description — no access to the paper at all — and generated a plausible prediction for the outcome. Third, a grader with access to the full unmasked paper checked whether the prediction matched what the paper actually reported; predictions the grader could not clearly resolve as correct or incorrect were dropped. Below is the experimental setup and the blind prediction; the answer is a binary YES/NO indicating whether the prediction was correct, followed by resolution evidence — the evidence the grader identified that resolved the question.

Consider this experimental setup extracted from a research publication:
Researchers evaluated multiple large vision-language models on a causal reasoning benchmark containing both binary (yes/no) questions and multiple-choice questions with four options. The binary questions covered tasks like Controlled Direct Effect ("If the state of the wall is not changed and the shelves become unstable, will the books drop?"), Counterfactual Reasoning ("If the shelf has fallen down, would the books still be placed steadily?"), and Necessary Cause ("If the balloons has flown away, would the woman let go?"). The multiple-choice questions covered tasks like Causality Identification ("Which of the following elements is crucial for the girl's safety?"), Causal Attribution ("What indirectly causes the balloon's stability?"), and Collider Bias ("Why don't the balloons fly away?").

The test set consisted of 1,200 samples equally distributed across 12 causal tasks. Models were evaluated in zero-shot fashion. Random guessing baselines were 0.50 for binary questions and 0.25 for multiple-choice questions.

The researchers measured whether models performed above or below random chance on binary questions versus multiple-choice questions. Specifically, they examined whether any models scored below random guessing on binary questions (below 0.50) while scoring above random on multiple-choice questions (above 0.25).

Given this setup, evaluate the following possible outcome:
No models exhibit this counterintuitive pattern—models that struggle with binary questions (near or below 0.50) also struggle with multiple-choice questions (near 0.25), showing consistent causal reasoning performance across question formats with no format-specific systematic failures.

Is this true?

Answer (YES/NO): NO